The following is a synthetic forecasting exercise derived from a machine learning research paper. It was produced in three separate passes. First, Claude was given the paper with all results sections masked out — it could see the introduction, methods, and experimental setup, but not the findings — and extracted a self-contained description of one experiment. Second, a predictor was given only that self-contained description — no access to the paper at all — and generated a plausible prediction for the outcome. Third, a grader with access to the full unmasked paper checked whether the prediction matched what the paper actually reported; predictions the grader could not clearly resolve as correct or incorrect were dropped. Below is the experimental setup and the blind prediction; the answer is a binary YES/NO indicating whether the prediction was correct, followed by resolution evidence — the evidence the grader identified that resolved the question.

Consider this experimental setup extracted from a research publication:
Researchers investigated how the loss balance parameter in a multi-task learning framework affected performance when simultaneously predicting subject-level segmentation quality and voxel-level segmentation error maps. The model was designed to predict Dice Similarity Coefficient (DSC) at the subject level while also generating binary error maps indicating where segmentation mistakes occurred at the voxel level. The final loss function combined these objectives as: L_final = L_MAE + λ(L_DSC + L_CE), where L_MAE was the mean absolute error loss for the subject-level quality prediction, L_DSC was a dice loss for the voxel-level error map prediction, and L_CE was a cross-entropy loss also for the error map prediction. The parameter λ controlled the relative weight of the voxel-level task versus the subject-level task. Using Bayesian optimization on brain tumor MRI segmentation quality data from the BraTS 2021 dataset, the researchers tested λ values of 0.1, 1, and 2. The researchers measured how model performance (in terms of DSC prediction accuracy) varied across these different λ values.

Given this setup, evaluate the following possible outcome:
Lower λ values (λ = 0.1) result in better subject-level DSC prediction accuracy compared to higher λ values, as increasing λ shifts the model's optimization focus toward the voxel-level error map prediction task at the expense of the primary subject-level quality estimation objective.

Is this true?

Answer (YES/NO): NO